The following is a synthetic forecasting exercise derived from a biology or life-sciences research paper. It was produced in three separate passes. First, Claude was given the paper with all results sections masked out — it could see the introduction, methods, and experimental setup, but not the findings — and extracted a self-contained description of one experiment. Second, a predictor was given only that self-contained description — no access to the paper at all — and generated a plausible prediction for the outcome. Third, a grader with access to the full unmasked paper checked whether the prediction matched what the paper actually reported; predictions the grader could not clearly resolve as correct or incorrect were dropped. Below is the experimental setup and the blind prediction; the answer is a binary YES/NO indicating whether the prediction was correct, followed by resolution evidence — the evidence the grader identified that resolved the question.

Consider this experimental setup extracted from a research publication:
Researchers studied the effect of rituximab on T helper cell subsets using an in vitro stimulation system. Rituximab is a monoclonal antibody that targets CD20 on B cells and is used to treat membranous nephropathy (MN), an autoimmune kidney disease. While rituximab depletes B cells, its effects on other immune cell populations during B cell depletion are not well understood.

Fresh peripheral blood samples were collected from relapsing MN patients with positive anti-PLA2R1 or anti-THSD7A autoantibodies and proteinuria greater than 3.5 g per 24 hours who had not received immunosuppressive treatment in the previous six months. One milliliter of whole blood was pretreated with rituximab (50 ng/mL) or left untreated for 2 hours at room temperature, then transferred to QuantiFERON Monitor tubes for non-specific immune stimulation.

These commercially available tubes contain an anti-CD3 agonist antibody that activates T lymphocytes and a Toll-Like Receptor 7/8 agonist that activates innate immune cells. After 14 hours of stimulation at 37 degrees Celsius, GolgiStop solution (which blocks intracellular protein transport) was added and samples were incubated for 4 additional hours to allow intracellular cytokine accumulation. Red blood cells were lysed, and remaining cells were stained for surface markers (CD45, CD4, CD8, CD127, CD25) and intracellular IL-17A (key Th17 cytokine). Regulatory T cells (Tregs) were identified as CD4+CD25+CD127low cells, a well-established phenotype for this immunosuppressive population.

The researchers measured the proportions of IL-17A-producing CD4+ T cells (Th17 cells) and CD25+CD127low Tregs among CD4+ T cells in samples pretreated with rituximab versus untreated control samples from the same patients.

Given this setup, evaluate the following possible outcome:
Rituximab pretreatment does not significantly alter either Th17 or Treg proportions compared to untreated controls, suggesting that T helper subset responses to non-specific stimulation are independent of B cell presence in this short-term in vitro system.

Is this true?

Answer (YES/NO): NO